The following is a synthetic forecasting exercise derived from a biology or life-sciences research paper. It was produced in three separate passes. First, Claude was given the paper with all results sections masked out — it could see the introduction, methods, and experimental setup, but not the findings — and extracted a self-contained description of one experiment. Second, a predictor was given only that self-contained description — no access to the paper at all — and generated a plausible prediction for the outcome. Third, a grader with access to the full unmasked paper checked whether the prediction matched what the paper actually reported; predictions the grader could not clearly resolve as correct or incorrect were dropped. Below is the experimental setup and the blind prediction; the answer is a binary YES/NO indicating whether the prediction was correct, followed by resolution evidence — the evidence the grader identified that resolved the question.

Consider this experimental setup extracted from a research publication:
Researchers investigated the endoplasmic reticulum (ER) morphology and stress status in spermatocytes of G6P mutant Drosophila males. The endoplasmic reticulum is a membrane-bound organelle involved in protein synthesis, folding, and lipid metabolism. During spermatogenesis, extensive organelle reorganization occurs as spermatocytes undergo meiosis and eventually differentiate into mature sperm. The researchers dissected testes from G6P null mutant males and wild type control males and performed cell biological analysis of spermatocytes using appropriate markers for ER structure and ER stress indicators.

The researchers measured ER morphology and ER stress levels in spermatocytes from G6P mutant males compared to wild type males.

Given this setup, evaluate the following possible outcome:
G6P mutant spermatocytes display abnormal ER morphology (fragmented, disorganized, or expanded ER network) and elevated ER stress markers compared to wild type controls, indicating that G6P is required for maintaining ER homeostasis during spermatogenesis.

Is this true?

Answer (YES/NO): YES